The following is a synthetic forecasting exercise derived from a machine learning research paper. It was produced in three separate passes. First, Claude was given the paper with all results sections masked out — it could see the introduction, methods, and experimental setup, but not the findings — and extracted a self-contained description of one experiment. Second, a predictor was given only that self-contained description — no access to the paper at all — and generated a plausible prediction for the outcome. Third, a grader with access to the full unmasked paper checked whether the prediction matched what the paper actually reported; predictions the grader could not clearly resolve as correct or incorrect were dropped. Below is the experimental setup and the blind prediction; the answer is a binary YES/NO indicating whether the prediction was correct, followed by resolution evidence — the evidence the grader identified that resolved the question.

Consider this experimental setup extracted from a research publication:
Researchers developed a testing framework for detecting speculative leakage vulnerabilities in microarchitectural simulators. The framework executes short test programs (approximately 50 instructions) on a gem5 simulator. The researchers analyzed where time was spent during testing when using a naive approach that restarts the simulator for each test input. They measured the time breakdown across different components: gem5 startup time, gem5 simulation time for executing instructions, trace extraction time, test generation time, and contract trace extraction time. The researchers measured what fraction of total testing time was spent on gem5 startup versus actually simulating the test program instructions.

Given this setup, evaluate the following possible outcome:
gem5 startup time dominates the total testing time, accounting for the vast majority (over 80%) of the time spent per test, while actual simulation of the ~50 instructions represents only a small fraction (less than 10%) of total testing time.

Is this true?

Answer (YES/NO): YES